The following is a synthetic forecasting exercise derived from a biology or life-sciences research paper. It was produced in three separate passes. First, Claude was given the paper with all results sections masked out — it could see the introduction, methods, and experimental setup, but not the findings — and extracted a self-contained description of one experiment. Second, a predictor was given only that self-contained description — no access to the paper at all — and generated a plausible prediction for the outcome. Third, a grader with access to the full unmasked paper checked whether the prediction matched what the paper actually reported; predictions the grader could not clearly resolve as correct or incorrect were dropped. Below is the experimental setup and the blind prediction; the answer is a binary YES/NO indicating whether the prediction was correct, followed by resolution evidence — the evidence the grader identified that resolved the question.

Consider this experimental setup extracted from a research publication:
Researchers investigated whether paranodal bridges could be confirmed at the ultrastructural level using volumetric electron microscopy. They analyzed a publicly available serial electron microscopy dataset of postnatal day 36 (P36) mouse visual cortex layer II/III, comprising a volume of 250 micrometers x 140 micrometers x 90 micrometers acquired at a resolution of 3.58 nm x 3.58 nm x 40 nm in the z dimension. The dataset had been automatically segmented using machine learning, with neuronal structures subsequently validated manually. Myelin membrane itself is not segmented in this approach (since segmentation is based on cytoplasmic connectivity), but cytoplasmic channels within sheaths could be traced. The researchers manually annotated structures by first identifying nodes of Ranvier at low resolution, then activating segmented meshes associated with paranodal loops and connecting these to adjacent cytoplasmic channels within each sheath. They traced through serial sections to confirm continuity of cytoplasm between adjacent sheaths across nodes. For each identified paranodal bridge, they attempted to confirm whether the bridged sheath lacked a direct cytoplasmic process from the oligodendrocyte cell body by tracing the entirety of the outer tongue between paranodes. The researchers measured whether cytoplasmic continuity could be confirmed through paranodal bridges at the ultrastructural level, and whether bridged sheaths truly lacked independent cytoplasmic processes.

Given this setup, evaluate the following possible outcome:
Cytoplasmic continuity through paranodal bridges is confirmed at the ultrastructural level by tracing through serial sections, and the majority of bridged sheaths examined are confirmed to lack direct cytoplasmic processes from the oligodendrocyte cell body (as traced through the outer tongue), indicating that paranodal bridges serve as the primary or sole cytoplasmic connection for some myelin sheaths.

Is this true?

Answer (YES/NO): YES